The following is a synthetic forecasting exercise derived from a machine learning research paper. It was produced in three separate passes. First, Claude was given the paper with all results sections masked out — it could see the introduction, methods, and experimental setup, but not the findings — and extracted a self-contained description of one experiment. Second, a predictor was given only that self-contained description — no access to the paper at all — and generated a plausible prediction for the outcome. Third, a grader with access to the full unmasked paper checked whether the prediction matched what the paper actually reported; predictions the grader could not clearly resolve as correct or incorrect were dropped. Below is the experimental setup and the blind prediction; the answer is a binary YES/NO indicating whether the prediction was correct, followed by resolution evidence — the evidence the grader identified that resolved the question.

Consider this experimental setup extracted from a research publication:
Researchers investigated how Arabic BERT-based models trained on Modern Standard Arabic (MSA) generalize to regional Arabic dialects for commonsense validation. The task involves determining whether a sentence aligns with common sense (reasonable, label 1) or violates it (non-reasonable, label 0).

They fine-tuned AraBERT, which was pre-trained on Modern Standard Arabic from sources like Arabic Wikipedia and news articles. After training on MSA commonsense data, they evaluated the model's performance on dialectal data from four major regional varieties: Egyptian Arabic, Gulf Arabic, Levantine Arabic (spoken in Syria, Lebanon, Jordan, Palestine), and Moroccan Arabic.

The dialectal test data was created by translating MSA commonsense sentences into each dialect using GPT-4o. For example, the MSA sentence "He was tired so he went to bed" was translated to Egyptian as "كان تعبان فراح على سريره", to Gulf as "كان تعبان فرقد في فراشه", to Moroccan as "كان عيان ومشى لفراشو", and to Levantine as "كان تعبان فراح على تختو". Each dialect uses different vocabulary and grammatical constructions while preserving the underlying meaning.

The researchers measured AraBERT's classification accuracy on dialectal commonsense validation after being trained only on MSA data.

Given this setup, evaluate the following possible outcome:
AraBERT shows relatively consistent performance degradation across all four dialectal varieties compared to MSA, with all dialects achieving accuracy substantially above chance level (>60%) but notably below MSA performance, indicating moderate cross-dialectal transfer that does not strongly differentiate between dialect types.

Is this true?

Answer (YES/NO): NO